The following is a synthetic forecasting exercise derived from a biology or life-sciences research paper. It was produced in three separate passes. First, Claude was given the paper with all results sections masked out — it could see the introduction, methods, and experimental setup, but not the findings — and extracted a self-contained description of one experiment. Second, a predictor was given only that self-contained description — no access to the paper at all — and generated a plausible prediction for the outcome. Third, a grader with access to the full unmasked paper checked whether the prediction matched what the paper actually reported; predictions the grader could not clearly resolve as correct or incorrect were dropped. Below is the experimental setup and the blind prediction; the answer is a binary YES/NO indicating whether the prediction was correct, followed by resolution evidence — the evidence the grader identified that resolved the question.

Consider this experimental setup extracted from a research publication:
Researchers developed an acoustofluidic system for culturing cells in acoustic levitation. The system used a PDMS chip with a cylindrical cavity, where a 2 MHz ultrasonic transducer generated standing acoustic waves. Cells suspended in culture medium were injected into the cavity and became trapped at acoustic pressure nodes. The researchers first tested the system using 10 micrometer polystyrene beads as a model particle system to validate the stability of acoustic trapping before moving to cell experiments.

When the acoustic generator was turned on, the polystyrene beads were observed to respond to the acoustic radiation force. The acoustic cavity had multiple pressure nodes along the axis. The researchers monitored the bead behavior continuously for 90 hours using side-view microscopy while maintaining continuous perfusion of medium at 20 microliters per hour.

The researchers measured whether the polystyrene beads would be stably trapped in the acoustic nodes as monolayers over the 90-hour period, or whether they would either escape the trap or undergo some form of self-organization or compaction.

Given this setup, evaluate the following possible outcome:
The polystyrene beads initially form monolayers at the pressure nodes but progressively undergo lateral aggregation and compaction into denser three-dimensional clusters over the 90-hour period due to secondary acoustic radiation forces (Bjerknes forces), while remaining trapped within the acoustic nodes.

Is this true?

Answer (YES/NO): NO